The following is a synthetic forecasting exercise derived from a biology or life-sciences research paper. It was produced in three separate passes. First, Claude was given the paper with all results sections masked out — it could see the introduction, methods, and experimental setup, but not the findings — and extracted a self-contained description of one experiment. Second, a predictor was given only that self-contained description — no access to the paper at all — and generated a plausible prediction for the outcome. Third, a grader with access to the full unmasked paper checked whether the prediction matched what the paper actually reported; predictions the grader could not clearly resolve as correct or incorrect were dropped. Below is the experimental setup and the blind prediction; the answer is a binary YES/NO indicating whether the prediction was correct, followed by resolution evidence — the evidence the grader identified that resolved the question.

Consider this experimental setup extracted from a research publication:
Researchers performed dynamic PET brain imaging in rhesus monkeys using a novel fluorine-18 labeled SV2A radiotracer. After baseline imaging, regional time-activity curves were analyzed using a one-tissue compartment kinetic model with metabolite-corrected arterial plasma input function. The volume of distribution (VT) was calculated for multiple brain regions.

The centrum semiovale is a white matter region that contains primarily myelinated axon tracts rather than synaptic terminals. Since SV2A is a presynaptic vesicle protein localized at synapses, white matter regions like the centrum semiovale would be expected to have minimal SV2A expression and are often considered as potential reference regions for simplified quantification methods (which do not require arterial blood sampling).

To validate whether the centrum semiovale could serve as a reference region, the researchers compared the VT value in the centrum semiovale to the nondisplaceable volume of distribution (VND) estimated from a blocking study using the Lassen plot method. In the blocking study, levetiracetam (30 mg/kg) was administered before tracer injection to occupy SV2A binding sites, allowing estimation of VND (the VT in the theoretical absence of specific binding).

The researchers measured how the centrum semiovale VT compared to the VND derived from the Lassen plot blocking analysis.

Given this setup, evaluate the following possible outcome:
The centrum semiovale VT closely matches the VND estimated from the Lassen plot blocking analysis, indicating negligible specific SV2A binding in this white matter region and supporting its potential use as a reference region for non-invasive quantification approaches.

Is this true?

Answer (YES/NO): NO